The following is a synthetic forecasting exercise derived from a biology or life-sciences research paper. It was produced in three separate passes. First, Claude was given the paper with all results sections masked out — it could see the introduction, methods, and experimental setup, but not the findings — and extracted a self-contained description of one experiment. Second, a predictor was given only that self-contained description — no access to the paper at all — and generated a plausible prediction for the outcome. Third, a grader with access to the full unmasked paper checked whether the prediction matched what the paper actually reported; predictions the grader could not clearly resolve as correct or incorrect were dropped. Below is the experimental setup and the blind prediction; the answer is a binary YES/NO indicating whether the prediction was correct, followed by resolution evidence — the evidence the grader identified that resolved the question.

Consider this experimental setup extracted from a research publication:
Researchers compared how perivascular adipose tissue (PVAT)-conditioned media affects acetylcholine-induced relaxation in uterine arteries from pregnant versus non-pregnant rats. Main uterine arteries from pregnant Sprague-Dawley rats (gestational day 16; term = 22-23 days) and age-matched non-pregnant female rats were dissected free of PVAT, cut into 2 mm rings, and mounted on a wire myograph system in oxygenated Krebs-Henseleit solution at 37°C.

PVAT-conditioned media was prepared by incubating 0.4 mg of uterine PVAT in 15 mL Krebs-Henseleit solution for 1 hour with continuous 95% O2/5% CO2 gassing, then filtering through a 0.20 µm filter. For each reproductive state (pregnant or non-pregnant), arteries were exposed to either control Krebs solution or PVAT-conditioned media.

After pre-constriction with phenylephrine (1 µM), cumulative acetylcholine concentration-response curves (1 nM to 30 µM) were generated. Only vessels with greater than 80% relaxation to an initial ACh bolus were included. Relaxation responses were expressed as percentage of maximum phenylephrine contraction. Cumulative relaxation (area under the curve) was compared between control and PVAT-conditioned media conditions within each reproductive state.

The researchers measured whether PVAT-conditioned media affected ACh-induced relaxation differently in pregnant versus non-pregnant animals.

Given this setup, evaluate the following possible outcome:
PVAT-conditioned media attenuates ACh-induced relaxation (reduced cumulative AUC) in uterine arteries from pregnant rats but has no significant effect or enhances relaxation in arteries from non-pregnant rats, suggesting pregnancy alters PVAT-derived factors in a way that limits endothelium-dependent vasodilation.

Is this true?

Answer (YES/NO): YES